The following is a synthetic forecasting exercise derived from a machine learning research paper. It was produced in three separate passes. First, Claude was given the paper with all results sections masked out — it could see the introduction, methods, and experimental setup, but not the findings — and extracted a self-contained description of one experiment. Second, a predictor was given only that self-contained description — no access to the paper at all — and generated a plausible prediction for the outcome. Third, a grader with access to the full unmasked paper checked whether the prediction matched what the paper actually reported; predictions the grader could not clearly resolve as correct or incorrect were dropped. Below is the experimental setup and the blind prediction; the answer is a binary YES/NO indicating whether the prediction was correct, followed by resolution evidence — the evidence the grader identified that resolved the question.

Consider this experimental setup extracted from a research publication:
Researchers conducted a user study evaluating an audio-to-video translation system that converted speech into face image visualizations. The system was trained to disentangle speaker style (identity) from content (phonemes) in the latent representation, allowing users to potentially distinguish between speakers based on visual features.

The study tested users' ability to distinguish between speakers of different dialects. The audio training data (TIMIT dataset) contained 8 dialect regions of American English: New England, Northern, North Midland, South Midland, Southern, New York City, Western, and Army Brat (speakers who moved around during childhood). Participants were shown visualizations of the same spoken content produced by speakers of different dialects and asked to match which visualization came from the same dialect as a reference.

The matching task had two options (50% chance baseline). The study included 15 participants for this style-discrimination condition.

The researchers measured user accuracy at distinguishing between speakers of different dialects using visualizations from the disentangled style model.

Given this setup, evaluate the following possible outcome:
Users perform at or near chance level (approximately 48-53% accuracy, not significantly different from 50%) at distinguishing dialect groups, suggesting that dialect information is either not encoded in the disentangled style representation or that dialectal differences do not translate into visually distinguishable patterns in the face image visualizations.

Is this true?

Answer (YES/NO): NO